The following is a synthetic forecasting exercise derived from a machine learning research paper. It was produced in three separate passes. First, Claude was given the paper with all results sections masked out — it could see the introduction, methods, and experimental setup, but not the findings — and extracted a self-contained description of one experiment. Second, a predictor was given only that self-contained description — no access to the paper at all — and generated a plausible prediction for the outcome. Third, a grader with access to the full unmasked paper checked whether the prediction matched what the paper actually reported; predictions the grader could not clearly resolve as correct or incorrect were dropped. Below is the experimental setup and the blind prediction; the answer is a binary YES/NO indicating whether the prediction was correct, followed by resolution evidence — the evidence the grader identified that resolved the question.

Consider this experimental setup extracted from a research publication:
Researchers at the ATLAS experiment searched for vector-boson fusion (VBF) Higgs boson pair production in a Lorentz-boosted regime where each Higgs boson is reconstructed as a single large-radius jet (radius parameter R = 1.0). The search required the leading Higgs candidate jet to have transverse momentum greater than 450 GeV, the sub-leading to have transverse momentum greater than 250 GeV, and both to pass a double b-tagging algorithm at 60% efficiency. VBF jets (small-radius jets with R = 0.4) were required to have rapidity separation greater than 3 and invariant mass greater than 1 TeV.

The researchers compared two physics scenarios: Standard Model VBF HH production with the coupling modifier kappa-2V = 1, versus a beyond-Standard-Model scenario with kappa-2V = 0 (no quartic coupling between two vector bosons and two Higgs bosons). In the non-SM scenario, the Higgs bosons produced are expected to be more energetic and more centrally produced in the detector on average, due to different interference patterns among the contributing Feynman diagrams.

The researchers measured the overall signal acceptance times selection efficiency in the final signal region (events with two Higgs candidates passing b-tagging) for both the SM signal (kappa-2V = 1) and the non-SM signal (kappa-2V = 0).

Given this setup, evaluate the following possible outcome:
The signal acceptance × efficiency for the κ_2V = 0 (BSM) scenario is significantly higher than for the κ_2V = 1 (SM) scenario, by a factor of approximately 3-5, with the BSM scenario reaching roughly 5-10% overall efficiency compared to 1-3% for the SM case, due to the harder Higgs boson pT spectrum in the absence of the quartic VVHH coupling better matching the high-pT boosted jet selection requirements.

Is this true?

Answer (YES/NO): NO